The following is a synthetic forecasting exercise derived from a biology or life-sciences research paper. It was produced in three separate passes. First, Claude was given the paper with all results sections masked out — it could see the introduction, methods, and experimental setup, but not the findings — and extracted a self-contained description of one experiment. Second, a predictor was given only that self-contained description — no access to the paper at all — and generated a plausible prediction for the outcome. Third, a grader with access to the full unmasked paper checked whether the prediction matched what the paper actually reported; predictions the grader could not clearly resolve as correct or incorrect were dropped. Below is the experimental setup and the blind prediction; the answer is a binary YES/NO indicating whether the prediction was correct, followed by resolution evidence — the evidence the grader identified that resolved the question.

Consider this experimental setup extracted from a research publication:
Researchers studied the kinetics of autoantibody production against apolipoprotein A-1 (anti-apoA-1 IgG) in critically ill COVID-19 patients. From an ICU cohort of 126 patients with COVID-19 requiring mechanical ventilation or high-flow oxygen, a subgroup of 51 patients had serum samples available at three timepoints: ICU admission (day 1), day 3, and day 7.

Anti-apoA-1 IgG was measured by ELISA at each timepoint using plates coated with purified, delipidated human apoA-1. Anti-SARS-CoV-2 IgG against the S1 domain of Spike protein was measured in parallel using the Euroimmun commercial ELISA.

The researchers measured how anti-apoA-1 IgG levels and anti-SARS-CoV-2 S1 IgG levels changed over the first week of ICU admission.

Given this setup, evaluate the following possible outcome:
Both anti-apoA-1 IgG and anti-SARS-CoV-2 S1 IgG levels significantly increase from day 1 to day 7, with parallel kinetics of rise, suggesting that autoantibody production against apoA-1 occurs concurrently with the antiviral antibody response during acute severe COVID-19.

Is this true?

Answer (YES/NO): YES